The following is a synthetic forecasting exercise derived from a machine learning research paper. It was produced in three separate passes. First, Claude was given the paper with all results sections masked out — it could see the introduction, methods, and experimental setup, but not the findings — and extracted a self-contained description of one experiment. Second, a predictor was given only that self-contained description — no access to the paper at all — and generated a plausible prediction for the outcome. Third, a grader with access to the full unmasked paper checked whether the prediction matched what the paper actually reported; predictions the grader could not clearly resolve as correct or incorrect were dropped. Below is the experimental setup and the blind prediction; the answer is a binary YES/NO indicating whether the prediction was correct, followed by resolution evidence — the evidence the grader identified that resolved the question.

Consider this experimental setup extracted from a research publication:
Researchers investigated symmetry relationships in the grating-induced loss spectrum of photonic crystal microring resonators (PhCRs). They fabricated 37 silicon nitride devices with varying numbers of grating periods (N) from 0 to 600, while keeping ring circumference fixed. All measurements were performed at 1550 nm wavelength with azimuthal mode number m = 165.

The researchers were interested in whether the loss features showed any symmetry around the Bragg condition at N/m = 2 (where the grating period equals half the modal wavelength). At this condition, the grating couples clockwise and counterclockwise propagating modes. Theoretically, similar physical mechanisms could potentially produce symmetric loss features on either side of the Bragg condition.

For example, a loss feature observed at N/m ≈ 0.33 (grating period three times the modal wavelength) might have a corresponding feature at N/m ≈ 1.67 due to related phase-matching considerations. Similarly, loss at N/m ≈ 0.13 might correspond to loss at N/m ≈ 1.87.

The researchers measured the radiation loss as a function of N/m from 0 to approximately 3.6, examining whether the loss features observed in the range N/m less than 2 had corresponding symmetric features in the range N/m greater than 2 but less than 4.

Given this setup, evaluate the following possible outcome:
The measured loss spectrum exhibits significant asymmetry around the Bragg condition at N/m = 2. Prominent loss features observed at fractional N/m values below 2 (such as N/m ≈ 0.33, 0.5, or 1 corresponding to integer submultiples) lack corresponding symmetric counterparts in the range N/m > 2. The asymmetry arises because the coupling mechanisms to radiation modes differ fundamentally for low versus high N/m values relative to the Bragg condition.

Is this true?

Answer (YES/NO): YES